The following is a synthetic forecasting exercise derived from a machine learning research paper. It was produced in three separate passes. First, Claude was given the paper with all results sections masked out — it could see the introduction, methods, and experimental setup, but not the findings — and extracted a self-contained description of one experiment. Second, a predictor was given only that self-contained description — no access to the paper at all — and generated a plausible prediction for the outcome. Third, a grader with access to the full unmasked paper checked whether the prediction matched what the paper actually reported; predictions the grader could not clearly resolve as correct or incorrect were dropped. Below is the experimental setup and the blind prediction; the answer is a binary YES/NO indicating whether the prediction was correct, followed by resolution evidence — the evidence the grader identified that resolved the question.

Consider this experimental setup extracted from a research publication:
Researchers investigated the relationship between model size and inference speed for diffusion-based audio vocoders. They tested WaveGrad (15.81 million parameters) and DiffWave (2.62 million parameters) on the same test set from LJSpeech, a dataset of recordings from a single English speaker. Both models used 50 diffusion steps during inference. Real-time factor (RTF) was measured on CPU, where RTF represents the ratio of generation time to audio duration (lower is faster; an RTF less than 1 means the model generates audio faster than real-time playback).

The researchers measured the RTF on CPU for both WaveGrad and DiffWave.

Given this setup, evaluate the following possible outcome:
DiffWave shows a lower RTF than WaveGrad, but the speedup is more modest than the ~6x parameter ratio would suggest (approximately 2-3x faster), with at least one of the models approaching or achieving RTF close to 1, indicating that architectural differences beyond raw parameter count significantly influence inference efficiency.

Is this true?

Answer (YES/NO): NO